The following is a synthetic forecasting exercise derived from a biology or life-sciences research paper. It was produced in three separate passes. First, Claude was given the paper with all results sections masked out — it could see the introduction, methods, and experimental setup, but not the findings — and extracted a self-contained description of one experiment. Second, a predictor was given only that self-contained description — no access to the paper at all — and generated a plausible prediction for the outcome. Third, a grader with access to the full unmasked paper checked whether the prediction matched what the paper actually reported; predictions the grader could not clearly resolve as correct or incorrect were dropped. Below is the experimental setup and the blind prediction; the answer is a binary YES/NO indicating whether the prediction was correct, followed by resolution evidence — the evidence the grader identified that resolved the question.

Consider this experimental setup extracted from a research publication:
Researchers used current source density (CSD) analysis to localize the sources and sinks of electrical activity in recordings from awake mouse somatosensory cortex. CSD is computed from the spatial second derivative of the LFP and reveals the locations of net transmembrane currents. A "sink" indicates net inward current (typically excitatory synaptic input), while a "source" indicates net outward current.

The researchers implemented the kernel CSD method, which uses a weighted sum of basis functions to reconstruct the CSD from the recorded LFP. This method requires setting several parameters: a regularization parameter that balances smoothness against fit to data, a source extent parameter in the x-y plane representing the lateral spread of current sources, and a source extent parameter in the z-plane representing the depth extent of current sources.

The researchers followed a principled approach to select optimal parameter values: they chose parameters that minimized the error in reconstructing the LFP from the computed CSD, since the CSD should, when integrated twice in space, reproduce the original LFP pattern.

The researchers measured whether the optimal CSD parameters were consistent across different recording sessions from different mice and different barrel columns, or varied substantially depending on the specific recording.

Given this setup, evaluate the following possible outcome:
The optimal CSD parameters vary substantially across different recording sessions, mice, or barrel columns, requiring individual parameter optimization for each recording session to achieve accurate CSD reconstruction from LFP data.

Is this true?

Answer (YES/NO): NO